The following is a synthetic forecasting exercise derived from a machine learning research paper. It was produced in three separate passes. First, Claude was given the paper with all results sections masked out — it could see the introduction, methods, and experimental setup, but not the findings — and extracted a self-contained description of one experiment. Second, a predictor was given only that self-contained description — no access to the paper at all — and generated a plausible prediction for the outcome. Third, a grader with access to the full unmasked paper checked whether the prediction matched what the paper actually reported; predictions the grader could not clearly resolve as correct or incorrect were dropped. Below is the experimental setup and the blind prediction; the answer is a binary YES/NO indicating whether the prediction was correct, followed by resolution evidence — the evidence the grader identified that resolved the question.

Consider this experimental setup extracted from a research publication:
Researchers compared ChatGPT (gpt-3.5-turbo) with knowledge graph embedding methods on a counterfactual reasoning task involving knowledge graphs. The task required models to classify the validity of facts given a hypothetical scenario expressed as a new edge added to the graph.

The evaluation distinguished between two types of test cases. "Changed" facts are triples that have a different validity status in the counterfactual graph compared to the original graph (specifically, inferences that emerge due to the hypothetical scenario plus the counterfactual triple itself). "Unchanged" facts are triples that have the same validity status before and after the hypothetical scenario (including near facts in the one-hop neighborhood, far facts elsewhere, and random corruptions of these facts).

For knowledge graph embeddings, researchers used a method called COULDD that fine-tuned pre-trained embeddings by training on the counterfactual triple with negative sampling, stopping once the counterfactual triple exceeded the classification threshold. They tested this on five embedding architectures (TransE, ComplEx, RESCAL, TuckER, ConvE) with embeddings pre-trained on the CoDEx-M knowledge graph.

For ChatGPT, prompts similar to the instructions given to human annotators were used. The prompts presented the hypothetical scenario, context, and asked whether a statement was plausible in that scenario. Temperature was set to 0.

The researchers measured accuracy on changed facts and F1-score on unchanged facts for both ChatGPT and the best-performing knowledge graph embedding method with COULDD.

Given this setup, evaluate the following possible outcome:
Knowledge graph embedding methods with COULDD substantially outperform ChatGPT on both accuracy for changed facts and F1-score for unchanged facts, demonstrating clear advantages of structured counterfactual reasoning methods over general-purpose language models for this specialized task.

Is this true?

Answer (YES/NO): NO